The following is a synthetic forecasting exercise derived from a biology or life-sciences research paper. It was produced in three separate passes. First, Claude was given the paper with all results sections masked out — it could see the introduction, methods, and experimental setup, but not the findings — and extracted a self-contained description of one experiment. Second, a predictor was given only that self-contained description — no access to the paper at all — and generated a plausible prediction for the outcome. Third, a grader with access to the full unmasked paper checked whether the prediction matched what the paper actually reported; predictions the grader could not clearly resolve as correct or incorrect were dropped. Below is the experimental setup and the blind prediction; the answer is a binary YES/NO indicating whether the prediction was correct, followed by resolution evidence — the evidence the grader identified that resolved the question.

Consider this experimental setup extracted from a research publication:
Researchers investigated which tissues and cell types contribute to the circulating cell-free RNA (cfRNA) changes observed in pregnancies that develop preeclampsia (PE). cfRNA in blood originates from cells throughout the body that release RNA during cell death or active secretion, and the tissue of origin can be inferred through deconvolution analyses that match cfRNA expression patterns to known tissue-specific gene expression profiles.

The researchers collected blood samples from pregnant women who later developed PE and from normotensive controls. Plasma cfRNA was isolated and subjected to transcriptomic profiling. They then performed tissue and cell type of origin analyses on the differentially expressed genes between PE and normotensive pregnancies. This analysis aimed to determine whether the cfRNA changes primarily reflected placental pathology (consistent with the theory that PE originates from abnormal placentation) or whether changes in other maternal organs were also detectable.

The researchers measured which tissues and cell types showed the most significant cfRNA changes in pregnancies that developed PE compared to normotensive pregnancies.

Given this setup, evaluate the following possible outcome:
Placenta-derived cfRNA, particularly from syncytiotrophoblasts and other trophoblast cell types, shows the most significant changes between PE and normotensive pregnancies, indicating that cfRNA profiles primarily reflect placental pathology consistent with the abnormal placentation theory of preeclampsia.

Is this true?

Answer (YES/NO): NO